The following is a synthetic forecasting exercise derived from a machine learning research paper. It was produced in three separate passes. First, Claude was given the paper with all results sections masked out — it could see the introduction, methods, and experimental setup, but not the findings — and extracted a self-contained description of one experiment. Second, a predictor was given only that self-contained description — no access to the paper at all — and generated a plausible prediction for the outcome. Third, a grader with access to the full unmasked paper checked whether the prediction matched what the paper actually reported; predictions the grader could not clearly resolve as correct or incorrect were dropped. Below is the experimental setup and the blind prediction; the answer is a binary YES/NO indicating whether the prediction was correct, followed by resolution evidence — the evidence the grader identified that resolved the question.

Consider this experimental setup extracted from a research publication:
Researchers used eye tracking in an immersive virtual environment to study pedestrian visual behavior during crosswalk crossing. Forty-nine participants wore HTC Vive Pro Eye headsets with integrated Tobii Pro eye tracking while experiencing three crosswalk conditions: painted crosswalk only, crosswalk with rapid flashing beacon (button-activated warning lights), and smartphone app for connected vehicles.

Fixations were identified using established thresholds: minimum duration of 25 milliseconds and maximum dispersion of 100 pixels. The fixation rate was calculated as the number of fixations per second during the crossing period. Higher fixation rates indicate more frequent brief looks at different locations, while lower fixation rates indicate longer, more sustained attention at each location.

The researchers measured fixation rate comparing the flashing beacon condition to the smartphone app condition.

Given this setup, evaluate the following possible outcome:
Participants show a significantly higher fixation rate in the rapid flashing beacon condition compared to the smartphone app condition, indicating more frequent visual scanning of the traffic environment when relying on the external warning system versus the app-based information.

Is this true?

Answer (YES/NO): NO